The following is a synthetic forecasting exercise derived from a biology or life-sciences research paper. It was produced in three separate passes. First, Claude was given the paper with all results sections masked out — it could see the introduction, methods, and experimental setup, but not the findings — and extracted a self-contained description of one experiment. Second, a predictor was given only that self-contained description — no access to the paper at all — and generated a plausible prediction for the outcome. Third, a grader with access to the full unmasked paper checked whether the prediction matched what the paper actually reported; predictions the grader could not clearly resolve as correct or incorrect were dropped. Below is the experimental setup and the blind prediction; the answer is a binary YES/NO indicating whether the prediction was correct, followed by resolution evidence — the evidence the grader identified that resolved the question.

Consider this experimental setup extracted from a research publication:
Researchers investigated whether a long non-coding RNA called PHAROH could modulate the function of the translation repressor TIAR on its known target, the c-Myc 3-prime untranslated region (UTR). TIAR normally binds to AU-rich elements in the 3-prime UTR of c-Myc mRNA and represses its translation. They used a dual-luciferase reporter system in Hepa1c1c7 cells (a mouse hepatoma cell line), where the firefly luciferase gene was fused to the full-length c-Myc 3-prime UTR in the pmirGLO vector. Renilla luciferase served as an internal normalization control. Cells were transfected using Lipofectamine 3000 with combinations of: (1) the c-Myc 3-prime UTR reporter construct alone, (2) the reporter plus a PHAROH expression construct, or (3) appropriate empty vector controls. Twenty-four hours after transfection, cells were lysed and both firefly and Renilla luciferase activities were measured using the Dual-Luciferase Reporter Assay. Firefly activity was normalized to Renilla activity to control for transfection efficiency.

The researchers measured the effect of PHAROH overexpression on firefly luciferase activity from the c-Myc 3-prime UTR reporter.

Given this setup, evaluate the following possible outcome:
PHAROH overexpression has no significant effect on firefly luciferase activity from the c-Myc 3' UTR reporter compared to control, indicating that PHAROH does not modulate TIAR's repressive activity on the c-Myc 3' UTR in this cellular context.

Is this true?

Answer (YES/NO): NO